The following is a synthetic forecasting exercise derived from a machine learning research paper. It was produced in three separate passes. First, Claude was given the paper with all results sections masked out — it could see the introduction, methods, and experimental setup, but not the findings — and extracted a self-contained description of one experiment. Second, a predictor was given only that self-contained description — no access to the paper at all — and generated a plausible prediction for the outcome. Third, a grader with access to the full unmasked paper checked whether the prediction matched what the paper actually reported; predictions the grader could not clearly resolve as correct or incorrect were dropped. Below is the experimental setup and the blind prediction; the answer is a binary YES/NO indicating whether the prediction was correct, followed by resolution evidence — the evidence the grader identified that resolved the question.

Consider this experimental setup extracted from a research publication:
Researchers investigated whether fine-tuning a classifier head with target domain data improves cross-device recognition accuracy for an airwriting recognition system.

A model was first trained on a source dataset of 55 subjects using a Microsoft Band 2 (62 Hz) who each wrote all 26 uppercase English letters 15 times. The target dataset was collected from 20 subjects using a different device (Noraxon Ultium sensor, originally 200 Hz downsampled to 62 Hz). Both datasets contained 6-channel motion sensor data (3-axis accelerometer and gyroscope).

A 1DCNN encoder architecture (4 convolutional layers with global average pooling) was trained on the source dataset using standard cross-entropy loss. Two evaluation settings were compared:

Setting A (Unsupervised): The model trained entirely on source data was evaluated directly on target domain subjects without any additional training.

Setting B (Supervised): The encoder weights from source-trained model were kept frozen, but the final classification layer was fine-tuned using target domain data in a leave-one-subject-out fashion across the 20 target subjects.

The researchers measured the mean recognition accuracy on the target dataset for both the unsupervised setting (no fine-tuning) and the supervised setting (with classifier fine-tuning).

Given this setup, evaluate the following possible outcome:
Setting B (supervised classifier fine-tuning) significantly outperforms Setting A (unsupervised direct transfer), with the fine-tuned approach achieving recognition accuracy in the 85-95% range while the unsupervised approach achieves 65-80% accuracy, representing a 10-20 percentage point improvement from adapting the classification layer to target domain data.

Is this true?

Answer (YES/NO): NO